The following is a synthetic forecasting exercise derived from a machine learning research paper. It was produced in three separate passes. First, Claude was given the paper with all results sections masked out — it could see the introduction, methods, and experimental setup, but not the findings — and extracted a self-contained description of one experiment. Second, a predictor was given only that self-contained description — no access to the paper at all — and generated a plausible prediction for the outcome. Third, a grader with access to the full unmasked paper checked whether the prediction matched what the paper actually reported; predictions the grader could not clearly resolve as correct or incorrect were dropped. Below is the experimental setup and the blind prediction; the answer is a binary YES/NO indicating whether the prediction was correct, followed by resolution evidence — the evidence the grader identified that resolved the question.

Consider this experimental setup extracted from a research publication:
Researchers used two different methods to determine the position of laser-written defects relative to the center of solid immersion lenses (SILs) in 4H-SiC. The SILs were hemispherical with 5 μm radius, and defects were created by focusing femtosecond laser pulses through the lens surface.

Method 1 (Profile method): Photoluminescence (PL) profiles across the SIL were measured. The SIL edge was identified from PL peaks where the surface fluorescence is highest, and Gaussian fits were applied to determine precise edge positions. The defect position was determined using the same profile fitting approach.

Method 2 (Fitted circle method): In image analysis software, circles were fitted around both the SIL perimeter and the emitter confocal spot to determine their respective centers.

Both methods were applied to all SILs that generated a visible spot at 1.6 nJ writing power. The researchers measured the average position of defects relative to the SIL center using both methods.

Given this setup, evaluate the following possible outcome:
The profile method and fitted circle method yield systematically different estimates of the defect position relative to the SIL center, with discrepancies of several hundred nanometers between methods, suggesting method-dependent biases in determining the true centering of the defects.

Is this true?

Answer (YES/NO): NO